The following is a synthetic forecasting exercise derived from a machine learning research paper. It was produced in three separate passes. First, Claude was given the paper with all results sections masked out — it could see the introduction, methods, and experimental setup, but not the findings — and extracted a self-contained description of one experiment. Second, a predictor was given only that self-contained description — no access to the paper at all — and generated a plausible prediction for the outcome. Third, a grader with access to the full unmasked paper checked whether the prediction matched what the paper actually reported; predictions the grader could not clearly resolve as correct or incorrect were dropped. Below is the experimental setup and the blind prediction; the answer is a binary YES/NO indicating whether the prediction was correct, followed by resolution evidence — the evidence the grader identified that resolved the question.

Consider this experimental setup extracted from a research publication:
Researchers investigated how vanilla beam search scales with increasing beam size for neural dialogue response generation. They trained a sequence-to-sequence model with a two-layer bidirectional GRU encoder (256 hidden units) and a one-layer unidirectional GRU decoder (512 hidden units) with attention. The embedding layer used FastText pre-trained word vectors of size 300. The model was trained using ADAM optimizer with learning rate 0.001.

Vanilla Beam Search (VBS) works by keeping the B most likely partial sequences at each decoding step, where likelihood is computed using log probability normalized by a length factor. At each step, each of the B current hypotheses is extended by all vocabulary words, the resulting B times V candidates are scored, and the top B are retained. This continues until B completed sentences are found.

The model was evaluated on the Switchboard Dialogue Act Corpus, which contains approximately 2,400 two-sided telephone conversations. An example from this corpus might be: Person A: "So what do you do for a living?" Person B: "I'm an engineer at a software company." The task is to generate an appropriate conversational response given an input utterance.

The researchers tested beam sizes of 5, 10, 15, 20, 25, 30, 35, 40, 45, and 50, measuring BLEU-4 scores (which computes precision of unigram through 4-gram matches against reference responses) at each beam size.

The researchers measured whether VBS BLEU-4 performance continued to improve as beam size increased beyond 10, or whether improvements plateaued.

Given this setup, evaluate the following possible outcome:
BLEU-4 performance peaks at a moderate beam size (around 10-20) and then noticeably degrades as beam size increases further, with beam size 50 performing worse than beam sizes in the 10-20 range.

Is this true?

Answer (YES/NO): NO